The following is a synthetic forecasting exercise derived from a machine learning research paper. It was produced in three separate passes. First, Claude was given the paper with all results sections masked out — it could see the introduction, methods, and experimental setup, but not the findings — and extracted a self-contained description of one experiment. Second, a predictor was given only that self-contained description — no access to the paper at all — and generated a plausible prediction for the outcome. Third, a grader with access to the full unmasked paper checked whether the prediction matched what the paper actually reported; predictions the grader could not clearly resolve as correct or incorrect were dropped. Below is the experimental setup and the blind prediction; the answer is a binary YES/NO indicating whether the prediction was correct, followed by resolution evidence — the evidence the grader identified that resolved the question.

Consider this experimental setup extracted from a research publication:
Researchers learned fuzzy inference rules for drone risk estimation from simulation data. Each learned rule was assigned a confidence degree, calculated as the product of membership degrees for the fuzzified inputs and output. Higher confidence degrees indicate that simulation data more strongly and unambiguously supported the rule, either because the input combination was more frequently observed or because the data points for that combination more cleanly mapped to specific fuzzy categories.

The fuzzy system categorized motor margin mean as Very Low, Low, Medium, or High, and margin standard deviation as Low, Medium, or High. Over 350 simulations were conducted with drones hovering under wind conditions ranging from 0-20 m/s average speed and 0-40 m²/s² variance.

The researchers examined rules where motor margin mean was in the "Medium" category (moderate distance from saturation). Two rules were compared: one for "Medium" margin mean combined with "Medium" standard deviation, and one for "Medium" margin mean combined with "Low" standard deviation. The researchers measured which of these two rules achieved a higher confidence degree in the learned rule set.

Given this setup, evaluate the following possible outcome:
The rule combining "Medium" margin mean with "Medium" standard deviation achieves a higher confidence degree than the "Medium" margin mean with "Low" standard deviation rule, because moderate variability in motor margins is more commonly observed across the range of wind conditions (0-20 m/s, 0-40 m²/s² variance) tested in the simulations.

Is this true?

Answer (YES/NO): YES